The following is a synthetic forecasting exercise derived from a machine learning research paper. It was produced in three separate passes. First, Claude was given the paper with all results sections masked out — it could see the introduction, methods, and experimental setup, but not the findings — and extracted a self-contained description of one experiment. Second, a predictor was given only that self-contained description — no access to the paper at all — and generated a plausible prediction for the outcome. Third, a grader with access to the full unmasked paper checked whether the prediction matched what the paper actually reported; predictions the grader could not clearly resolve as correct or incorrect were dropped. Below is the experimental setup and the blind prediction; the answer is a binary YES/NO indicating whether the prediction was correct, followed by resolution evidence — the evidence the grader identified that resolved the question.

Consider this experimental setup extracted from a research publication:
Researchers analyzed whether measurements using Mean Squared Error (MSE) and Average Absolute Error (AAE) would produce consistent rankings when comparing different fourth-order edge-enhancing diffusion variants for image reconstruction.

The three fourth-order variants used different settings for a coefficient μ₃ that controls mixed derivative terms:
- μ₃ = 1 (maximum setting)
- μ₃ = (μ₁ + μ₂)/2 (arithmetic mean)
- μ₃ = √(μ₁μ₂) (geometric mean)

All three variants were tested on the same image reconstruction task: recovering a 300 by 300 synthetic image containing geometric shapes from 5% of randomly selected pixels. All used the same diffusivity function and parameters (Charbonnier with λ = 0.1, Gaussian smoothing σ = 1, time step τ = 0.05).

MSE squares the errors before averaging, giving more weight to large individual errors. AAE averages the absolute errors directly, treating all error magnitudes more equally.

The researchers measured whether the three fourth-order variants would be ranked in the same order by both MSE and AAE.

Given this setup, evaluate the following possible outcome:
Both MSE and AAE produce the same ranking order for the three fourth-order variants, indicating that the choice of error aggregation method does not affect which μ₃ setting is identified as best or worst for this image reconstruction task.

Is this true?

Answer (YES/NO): YES